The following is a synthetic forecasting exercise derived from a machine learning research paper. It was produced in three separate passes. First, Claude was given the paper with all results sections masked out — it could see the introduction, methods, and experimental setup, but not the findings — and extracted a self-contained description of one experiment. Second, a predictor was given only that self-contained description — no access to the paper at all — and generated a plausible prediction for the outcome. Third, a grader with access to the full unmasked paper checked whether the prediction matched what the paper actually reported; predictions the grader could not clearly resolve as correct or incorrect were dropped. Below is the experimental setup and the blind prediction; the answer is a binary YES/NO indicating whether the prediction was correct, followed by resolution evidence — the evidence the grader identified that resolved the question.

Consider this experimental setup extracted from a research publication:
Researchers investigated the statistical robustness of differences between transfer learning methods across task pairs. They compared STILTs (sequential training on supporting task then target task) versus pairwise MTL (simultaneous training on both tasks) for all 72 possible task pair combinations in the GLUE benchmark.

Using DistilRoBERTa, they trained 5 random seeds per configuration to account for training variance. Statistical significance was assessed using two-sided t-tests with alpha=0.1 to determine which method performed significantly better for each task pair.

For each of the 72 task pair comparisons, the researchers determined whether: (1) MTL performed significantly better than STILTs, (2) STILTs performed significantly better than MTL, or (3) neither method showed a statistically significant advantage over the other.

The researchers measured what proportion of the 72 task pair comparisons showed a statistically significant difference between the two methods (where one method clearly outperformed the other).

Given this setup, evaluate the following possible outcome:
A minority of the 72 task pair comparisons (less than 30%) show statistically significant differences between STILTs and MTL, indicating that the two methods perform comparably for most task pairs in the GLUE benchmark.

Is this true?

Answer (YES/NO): NO